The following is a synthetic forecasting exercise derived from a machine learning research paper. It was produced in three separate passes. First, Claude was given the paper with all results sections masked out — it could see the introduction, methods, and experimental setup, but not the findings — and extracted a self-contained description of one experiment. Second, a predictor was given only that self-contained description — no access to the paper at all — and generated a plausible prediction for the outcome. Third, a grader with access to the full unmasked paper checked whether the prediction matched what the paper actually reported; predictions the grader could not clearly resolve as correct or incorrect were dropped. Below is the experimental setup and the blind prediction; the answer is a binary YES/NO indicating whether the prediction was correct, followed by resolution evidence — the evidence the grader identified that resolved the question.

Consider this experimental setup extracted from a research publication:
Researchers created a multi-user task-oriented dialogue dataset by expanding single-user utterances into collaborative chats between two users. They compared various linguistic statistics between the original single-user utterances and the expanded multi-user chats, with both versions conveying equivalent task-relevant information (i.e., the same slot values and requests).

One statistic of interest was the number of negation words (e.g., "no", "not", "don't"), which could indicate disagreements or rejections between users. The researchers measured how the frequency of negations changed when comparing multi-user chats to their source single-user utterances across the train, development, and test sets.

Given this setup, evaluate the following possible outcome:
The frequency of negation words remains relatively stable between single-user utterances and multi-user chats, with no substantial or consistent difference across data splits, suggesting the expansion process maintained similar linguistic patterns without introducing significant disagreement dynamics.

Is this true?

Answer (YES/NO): NO